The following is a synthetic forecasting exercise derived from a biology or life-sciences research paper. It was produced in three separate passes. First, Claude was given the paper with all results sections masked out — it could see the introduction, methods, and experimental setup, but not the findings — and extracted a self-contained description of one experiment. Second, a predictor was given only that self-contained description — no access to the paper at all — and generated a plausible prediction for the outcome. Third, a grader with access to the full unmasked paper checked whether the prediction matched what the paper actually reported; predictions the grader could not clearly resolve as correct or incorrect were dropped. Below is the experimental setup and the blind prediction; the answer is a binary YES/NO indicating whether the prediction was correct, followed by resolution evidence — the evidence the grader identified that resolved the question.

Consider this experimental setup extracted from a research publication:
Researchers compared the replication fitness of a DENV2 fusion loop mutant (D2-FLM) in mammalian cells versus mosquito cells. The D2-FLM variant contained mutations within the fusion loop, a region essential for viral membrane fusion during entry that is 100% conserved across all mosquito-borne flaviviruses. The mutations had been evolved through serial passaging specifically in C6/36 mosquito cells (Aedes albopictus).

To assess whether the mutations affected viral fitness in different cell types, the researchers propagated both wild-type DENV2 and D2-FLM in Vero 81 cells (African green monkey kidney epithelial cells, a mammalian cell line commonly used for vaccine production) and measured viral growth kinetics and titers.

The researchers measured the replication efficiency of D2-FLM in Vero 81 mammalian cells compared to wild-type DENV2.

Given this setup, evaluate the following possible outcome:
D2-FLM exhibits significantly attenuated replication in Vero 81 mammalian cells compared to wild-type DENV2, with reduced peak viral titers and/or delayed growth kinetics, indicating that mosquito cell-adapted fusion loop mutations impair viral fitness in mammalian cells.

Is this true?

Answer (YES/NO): YES